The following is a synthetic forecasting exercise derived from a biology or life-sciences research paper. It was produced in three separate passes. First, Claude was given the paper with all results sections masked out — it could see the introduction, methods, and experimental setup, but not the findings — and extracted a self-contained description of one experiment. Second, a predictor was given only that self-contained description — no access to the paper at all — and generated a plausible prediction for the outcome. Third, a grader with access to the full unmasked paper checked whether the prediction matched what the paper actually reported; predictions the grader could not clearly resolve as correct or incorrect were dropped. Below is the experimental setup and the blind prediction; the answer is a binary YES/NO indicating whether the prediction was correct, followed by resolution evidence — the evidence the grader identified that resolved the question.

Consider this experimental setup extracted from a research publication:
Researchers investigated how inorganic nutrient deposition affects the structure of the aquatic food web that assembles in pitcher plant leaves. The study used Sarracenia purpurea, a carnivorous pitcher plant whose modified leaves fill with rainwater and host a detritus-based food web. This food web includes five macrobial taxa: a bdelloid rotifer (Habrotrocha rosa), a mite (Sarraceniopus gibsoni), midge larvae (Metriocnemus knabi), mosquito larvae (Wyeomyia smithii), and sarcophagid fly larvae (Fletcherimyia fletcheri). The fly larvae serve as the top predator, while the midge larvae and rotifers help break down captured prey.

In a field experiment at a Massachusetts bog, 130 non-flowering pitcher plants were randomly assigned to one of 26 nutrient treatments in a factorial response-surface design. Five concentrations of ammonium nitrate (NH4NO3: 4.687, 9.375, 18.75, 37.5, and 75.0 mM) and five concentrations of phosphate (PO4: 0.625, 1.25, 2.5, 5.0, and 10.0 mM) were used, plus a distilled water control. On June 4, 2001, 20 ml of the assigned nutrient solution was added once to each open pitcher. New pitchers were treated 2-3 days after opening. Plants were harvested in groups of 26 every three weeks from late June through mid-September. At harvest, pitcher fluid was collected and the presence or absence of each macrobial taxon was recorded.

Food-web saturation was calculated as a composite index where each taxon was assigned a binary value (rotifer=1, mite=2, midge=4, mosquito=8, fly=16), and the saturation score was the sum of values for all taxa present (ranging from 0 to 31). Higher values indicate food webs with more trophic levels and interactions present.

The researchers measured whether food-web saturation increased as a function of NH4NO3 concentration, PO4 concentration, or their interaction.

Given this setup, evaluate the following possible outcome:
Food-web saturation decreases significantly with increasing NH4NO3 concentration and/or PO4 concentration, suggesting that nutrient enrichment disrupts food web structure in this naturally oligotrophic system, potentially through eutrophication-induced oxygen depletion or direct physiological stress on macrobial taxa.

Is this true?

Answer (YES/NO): NO